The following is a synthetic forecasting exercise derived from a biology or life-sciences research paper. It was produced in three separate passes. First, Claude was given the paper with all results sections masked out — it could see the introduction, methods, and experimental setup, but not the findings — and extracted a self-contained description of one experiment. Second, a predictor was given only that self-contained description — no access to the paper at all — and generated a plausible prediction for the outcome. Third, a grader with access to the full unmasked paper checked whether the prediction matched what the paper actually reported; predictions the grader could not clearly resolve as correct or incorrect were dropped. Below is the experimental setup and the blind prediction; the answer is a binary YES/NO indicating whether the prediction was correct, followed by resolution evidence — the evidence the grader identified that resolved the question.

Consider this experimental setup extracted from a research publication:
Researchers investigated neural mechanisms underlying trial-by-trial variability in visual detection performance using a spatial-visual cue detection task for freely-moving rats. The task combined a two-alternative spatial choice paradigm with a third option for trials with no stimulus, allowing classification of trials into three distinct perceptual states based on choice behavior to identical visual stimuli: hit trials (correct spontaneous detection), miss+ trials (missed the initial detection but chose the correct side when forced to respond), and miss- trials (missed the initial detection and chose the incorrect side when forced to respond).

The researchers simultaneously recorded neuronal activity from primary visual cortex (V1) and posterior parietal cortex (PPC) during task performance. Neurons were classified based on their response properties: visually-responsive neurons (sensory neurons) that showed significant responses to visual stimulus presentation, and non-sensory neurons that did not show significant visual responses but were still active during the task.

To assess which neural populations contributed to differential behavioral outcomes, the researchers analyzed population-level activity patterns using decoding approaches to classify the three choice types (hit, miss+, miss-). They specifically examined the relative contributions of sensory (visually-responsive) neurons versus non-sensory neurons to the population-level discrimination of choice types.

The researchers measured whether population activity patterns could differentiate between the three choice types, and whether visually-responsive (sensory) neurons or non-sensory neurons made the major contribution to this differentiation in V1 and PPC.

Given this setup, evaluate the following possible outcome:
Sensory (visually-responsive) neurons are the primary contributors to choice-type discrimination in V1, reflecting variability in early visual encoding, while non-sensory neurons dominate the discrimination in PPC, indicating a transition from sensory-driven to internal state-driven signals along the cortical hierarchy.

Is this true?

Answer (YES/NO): NO